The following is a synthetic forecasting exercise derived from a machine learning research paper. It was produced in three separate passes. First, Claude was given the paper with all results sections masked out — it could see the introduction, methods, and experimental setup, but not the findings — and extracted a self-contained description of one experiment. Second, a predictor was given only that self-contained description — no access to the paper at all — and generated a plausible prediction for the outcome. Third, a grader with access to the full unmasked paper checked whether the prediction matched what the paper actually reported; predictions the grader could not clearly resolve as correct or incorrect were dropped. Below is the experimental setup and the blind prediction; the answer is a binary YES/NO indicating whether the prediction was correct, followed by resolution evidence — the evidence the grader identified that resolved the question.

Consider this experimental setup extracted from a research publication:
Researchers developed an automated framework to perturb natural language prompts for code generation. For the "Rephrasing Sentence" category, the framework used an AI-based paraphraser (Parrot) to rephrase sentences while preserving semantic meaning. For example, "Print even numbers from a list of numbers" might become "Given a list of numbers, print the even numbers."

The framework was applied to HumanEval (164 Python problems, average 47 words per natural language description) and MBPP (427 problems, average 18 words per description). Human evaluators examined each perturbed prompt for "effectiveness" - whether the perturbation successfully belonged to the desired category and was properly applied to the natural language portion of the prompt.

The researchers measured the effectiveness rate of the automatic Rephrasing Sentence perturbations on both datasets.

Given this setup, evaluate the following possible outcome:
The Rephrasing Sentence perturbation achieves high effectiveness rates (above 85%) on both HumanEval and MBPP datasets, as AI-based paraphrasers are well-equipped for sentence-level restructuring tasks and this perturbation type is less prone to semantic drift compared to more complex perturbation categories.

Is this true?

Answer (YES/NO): NO